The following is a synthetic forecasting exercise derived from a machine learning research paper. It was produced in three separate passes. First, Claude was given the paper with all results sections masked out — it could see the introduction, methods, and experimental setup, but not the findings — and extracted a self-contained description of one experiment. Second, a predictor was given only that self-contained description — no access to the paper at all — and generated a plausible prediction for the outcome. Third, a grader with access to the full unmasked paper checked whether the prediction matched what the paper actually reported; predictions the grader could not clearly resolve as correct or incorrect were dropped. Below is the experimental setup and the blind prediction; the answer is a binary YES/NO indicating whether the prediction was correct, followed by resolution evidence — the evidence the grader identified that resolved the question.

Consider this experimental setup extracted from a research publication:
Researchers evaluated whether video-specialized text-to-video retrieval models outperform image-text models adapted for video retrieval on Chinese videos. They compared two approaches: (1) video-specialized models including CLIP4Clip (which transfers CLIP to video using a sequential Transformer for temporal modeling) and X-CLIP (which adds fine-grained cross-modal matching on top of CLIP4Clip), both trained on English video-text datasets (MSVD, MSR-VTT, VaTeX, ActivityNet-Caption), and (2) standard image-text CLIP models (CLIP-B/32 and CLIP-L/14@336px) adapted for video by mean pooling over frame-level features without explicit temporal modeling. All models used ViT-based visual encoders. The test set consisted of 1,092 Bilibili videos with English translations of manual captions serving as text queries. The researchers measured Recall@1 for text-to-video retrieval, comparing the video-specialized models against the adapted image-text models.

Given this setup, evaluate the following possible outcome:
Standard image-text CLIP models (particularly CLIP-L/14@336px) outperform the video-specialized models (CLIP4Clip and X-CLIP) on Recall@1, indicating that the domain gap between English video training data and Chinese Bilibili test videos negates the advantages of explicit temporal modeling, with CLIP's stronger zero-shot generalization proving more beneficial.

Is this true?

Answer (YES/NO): YES